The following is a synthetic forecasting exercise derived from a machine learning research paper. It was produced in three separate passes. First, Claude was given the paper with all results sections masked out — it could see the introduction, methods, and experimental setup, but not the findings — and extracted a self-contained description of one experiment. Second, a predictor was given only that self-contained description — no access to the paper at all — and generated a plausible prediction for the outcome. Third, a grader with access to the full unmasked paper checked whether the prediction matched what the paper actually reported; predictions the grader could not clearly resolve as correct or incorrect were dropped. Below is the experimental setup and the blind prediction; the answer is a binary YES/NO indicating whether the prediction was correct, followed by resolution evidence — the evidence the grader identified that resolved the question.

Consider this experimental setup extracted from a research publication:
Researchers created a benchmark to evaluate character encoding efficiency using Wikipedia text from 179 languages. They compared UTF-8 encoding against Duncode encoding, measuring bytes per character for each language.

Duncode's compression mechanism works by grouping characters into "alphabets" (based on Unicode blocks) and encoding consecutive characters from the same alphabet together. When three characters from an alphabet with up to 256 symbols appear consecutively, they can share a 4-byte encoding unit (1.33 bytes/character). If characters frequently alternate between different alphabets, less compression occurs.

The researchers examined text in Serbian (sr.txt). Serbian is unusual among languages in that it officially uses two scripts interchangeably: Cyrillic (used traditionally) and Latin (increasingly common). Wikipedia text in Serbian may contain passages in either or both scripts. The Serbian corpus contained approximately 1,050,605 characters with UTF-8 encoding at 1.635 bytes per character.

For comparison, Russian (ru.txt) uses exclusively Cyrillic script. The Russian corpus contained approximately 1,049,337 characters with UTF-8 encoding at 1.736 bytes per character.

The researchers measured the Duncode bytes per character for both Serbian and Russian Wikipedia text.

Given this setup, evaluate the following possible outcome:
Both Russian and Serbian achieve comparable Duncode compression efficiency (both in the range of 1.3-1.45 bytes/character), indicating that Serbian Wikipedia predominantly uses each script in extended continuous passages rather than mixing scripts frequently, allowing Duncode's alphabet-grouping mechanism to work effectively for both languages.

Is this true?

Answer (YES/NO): NO